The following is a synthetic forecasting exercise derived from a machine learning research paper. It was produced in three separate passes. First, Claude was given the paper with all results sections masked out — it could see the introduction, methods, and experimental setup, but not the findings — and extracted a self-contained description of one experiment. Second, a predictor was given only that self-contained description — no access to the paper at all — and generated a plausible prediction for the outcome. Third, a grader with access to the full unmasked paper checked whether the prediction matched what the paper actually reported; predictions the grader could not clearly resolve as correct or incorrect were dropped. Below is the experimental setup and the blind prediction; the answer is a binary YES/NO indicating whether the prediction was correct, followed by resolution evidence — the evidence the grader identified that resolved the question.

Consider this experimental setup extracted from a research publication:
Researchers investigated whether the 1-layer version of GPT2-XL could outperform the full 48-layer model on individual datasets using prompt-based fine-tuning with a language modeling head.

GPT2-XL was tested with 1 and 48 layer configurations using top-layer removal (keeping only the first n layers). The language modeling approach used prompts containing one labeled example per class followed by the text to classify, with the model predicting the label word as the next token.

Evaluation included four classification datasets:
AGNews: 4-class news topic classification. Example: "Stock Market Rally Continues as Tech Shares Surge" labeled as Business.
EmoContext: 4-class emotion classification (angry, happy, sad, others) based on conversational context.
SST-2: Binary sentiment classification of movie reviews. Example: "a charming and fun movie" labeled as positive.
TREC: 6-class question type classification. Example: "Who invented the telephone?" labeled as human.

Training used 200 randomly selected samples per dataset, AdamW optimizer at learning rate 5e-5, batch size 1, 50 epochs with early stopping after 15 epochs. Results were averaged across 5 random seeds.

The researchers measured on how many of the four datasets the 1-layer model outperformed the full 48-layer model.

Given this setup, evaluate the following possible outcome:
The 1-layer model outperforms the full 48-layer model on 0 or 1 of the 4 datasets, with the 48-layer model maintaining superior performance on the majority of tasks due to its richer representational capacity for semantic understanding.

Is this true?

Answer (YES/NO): NO